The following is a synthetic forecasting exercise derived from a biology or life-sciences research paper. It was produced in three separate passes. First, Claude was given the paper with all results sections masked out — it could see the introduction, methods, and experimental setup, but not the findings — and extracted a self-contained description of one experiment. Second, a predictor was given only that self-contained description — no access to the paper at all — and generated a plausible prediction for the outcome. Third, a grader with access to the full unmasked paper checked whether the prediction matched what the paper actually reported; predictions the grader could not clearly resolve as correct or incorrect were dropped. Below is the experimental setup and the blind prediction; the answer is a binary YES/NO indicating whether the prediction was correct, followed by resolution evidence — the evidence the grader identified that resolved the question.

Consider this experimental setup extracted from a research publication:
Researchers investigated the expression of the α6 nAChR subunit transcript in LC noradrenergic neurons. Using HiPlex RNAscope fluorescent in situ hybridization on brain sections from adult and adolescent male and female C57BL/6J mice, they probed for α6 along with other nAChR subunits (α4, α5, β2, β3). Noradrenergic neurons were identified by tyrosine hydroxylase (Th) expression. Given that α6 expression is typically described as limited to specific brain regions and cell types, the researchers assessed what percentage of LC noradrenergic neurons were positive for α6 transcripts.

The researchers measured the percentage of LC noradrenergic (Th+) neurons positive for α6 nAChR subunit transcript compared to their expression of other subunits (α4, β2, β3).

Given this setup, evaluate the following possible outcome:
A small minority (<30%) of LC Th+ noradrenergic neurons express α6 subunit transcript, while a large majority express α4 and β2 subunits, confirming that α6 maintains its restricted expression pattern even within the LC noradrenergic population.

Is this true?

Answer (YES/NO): NO